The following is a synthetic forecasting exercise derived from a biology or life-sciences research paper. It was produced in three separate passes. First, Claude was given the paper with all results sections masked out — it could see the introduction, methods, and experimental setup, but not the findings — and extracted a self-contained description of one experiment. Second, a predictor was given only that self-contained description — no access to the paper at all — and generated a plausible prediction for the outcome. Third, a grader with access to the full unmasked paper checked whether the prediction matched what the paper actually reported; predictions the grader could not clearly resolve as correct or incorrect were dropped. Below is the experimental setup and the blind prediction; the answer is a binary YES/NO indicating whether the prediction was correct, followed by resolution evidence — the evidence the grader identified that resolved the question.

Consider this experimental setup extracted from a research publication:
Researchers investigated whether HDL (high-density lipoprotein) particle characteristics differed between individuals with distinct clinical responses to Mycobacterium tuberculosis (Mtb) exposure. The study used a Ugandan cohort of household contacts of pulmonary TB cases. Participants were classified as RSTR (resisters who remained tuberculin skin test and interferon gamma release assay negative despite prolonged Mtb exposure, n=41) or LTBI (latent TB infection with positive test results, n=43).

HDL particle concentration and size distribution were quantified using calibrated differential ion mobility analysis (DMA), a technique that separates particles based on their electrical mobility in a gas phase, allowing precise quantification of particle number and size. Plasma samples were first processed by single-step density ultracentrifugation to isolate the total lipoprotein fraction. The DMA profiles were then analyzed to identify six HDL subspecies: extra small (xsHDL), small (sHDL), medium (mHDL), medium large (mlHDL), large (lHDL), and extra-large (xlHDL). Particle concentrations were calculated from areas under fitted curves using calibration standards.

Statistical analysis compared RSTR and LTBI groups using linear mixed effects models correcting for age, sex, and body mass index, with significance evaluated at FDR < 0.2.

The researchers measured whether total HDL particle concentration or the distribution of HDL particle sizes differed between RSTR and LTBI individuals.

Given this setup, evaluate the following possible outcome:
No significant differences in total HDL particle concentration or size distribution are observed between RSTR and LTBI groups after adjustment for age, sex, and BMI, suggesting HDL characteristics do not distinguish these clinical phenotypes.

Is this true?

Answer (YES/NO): YES